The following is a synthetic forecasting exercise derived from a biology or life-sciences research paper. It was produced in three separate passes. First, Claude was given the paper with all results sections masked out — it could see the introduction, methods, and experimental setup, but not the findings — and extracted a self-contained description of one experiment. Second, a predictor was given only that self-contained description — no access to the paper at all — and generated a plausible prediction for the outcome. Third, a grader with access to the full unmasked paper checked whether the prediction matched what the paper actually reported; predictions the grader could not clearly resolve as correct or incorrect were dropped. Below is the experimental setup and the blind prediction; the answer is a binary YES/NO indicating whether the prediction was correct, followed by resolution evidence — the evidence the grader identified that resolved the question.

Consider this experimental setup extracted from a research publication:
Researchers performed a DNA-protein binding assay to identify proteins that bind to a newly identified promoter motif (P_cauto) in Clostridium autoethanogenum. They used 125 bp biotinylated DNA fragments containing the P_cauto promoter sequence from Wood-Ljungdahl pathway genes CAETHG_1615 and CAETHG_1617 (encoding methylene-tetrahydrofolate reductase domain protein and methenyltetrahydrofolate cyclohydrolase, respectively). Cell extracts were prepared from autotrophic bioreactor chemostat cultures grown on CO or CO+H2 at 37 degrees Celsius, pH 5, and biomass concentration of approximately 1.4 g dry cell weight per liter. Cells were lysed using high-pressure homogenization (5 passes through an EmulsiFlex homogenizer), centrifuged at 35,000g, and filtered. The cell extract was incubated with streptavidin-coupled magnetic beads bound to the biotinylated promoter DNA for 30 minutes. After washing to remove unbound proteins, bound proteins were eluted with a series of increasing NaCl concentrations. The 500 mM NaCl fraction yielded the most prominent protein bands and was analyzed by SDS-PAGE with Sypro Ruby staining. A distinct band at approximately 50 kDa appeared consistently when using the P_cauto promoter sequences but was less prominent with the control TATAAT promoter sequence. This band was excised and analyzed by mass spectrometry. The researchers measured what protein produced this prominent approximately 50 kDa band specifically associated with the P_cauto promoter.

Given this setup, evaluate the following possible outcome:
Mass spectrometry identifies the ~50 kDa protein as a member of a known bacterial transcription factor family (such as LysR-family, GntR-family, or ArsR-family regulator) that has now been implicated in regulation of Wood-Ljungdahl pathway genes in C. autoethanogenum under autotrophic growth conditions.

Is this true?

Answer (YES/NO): NO